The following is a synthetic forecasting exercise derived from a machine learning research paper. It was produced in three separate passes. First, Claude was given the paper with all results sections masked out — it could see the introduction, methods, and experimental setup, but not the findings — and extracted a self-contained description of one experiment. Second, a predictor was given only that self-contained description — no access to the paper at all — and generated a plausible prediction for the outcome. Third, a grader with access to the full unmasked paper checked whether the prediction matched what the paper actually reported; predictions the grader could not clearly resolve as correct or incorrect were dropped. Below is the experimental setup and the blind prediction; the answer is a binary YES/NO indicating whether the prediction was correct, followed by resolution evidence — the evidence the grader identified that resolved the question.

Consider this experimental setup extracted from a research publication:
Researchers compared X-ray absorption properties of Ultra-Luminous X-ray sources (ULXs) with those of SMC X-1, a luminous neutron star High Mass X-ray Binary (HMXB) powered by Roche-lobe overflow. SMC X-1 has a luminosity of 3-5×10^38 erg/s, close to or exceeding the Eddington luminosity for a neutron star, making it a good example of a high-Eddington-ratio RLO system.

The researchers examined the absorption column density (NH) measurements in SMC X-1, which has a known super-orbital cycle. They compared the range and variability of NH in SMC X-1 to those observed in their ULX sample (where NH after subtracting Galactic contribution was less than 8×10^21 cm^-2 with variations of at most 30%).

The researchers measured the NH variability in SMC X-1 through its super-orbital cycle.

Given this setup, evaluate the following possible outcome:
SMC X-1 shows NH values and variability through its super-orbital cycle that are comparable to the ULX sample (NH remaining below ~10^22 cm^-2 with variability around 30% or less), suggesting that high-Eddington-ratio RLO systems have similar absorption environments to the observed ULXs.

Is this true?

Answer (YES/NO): NO